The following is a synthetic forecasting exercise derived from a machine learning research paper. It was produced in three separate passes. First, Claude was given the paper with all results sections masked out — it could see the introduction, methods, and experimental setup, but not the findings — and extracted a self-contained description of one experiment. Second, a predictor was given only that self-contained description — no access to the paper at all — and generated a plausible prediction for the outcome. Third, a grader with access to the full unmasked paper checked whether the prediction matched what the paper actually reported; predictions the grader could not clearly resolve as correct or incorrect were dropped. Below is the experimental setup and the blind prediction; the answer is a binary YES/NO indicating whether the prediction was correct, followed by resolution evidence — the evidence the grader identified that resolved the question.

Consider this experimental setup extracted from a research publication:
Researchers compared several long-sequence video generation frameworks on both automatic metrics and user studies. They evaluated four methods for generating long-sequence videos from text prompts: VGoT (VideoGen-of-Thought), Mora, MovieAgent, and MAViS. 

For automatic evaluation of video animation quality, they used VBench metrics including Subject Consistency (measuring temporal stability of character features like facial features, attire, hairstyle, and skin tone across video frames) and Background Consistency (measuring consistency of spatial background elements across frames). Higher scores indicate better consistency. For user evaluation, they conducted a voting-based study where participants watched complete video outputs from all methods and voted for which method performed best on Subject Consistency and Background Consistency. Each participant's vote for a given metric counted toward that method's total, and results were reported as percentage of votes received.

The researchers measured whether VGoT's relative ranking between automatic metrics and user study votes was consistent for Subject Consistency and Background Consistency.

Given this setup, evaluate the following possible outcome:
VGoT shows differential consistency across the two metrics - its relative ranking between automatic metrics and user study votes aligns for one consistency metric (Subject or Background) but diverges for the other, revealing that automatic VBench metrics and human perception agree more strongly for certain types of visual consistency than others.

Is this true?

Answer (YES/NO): NO